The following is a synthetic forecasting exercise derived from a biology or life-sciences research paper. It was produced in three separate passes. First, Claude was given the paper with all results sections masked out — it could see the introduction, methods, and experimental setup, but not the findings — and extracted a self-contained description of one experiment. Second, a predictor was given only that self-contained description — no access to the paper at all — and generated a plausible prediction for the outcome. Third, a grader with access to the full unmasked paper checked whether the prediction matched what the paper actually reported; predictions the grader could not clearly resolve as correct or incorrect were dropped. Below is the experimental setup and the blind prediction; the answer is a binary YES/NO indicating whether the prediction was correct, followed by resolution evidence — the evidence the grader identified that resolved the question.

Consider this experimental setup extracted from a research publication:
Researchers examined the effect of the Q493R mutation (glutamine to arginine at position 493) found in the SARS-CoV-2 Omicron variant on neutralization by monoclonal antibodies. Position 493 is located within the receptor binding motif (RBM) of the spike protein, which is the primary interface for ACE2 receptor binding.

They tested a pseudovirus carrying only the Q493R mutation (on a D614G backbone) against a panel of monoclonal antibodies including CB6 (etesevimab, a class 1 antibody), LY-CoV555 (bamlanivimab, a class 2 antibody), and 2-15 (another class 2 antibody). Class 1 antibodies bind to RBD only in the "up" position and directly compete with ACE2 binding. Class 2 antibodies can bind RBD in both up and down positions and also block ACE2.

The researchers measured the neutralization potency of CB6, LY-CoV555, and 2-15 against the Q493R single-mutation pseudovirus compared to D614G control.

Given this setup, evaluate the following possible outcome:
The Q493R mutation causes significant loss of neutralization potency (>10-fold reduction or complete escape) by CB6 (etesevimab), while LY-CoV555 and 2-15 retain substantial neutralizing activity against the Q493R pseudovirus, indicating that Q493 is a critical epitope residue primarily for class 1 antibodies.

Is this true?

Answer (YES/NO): NO